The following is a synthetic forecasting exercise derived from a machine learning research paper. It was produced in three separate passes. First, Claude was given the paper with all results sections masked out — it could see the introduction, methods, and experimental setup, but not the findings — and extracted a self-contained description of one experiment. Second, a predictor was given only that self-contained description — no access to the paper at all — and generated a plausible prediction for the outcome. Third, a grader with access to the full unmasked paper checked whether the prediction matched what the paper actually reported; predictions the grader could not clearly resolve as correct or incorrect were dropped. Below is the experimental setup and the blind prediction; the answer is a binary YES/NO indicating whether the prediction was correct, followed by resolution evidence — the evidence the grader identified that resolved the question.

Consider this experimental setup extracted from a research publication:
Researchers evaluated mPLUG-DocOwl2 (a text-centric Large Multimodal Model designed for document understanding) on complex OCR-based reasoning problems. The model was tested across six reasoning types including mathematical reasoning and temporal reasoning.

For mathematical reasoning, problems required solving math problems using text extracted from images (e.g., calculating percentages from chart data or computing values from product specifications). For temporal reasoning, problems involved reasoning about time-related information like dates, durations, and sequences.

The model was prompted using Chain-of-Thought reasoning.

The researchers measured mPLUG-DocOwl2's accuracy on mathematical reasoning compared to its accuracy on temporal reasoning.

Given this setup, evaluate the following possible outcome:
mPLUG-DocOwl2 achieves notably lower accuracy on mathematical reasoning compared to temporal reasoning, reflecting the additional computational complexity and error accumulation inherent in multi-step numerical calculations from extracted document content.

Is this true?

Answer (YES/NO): YES